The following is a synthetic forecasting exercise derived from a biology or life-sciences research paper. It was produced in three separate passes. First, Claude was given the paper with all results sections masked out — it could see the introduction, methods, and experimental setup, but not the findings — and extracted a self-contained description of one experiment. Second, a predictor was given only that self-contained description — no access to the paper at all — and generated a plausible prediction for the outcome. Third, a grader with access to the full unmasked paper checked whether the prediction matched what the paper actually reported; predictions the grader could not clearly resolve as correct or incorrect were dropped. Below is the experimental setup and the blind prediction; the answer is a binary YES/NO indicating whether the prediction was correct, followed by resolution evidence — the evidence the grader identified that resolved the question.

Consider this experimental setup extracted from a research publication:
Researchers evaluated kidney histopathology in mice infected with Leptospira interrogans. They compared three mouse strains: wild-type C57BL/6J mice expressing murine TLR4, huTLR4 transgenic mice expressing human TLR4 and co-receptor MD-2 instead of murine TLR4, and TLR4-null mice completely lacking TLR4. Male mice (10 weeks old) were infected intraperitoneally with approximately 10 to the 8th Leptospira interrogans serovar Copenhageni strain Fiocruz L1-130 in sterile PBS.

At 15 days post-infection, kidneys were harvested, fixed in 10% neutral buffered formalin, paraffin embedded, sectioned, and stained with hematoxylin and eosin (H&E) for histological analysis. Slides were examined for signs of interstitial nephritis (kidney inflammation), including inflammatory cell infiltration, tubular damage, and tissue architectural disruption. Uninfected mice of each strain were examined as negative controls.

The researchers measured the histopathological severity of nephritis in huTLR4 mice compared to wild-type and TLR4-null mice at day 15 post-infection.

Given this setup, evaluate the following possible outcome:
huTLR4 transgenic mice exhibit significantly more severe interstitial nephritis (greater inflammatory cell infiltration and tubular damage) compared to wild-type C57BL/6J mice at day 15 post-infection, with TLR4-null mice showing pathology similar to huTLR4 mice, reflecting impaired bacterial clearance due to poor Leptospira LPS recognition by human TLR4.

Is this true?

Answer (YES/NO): NO